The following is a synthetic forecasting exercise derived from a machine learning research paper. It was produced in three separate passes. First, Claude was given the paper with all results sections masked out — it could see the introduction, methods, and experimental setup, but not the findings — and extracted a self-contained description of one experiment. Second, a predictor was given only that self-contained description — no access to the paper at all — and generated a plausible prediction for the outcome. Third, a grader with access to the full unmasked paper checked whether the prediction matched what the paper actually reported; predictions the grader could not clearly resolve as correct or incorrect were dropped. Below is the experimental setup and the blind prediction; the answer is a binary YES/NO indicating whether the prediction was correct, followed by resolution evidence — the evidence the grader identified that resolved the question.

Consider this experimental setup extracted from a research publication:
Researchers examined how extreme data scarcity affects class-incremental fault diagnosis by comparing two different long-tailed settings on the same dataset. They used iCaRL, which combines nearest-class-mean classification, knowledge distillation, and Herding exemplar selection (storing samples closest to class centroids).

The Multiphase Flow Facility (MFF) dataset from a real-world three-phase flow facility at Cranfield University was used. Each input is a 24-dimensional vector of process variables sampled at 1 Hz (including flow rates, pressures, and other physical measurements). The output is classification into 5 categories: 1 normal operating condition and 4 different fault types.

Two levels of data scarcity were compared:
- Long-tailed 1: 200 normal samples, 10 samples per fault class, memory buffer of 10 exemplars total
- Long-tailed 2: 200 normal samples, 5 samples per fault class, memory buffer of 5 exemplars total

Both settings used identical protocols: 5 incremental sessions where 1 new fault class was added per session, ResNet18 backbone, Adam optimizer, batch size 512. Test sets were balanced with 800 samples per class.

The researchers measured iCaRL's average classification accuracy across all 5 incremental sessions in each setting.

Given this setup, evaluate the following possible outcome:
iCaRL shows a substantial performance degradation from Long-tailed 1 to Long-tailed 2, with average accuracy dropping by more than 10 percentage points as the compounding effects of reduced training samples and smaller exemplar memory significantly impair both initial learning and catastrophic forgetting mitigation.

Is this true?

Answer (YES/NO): NO